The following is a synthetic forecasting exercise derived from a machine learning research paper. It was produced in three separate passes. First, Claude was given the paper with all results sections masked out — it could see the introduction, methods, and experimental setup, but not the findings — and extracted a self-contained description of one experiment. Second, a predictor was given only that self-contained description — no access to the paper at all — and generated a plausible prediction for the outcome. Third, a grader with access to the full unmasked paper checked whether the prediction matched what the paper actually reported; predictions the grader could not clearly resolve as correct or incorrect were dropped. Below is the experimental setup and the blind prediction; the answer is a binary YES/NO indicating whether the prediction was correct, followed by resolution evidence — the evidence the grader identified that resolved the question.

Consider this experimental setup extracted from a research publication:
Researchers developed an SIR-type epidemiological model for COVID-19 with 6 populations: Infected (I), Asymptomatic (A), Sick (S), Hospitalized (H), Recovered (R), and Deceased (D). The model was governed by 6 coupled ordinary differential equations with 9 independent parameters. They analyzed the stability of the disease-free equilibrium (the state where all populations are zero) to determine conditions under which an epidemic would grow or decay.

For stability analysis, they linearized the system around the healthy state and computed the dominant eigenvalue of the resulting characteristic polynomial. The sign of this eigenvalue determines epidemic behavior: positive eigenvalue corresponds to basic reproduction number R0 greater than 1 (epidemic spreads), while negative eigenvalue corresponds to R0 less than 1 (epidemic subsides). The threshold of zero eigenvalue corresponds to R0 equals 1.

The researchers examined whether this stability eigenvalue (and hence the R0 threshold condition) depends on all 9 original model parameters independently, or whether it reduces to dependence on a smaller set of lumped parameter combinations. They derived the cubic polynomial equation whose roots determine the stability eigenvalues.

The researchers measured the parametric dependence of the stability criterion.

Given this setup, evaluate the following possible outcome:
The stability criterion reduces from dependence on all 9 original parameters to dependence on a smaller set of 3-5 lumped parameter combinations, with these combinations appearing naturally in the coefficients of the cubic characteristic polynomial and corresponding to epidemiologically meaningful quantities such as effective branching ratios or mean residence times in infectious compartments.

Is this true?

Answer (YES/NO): NO